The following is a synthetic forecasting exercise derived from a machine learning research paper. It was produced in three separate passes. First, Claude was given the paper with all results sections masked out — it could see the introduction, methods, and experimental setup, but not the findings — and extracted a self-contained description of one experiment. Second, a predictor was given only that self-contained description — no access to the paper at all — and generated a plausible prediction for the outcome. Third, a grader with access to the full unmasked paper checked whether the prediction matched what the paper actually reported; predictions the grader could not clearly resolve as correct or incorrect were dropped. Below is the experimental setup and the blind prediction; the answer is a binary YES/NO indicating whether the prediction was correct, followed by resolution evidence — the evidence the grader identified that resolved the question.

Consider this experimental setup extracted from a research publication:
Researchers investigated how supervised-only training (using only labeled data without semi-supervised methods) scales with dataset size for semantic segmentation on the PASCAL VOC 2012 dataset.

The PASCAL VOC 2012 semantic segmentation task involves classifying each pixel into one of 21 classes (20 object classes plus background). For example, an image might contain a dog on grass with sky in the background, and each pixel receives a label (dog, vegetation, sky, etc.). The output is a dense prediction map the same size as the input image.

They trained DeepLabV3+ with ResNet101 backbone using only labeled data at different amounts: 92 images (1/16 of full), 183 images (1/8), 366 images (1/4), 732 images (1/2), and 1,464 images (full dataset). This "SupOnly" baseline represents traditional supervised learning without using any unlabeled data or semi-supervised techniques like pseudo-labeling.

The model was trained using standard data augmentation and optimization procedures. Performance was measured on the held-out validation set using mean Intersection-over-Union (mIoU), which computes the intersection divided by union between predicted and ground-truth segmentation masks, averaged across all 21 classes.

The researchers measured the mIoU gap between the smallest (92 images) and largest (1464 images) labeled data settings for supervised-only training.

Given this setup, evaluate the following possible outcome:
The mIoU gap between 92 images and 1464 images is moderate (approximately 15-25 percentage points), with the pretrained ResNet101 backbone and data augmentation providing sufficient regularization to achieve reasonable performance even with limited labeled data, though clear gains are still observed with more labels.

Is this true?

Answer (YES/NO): NO